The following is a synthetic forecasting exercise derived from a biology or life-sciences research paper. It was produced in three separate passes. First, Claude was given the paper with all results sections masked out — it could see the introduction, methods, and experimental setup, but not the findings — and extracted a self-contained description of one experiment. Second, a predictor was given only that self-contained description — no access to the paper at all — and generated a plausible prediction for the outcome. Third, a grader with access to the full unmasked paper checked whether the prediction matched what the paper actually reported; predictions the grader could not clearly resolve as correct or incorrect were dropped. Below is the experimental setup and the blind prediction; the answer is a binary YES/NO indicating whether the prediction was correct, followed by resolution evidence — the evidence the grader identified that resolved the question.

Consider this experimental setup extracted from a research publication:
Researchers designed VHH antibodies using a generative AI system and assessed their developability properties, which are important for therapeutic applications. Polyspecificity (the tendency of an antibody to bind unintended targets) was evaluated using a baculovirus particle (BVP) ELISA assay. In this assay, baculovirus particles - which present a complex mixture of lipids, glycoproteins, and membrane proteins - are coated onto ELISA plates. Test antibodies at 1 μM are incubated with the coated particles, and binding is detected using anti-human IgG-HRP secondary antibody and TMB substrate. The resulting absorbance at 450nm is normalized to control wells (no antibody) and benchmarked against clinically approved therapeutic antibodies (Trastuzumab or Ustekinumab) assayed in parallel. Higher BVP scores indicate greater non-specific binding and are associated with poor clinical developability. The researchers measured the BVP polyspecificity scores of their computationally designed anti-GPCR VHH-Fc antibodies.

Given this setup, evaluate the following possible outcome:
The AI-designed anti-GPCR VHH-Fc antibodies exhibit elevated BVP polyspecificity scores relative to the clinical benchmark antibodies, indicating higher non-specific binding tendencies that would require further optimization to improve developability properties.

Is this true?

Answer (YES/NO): NO